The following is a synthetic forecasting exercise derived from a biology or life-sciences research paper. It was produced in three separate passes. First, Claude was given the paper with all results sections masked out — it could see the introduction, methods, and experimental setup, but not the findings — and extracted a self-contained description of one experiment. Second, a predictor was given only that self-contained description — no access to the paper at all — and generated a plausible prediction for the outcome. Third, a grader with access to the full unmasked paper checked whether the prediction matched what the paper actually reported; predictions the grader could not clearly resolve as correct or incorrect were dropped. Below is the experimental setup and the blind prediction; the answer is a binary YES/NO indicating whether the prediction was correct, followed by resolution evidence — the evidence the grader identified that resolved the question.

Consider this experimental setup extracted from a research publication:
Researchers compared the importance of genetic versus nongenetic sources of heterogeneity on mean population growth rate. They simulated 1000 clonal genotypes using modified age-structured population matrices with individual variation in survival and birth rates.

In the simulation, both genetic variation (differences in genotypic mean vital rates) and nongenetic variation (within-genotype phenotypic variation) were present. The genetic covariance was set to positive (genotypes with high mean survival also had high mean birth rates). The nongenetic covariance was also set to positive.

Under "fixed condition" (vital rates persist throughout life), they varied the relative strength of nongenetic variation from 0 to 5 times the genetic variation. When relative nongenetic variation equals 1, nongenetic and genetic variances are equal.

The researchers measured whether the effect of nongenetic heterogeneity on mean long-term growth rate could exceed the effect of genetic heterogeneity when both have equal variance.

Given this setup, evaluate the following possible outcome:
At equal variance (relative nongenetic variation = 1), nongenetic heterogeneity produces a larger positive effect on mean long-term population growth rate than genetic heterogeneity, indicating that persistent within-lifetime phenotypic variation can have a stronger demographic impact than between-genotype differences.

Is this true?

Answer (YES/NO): YES